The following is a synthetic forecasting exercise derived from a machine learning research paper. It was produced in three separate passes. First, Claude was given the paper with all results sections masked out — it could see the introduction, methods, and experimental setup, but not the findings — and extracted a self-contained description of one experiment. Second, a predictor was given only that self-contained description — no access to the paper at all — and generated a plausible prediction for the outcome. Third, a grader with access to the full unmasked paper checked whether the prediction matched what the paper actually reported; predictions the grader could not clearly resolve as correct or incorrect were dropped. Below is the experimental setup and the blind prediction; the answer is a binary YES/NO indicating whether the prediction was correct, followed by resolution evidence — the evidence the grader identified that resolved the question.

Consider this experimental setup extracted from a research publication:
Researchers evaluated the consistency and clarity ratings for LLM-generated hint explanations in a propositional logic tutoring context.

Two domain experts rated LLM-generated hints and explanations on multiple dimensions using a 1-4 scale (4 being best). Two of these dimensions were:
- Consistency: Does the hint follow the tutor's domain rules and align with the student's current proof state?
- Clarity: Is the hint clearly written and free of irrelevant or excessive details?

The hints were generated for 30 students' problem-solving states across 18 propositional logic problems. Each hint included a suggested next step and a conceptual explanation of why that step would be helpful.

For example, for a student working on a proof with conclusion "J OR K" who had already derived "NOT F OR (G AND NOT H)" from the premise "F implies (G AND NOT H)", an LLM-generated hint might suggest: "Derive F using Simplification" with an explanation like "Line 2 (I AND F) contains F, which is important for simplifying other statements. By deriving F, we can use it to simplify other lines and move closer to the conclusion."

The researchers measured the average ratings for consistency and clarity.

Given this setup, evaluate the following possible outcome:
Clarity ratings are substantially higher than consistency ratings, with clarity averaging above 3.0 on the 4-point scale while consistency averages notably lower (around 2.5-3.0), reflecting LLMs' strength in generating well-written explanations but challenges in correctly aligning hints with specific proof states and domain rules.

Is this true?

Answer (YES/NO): NO